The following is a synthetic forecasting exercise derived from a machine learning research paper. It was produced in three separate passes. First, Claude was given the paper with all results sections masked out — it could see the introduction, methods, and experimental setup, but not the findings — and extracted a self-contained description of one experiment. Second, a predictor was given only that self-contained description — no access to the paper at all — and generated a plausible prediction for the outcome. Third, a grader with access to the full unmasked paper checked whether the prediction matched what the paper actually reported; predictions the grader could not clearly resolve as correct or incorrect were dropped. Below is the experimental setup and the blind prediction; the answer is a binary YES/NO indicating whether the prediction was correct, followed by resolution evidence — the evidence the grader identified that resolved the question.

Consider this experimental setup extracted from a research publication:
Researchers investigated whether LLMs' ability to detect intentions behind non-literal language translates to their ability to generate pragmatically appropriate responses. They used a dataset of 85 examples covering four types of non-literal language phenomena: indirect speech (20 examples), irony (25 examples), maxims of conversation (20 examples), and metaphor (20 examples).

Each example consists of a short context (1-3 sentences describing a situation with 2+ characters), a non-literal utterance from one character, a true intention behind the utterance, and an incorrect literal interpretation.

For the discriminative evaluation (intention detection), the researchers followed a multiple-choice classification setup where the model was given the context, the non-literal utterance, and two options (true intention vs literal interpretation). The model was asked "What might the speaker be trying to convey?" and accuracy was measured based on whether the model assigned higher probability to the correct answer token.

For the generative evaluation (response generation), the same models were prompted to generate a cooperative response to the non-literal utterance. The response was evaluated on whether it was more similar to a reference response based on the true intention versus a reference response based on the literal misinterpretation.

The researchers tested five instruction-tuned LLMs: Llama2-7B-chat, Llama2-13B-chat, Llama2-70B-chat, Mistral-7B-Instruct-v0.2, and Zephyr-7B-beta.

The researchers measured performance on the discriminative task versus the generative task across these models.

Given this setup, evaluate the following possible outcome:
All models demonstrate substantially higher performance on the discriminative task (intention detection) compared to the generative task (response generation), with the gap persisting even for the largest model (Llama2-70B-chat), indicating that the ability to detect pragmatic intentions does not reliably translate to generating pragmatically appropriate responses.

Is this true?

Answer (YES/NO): NO